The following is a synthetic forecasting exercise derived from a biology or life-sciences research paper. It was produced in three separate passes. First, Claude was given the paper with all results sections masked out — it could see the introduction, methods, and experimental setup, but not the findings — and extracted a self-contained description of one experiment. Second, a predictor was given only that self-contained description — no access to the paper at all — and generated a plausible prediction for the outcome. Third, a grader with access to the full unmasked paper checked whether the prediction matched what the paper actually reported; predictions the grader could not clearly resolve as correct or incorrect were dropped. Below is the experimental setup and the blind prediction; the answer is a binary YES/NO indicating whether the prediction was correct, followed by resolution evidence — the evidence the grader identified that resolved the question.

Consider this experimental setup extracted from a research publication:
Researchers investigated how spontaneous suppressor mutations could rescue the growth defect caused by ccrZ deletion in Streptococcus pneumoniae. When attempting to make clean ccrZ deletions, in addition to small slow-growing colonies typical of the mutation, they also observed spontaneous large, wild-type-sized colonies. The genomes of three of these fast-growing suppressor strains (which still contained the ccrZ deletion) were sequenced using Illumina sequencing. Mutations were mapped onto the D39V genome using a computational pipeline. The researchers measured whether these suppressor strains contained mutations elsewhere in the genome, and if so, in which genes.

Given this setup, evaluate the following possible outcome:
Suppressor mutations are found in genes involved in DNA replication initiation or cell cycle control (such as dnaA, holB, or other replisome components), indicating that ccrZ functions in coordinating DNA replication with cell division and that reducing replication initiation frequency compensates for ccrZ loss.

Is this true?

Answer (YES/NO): NO